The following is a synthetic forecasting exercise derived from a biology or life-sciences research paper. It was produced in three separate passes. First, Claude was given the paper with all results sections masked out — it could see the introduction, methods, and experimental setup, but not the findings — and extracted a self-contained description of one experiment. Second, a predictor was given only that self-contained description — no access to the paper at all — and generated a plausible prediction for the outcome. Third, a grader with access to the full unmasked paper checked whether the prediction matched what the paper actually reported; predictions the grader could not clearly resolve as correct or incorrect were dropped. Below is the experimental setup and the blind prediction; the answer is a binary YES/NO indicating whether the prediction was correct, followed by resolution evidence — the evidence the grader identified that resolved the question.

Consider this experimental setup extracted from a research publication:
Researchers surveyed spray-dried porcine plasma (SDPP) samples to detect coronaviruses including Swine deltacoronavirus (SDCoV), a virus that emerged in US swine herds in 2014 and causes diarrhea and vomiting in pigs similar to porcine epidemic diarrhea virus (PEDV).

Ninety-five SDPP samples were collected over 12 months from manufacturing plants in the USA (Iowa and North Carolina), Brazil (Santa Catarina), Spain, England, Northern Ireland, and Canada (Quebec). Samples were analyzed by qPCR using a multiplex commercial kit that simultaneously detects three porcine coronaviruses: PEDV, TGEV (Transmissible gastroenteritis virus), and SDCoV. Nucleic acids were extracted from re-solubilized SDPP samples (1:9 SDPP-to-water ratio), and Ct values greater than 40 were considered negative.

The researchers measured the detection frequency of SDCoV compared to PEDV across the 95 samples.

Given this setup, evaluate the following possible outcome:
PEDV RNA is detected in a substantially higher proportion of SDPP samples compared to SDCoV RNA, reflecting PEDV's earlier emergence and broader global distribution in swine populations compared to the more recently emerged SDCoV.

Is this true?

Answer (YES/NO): YES